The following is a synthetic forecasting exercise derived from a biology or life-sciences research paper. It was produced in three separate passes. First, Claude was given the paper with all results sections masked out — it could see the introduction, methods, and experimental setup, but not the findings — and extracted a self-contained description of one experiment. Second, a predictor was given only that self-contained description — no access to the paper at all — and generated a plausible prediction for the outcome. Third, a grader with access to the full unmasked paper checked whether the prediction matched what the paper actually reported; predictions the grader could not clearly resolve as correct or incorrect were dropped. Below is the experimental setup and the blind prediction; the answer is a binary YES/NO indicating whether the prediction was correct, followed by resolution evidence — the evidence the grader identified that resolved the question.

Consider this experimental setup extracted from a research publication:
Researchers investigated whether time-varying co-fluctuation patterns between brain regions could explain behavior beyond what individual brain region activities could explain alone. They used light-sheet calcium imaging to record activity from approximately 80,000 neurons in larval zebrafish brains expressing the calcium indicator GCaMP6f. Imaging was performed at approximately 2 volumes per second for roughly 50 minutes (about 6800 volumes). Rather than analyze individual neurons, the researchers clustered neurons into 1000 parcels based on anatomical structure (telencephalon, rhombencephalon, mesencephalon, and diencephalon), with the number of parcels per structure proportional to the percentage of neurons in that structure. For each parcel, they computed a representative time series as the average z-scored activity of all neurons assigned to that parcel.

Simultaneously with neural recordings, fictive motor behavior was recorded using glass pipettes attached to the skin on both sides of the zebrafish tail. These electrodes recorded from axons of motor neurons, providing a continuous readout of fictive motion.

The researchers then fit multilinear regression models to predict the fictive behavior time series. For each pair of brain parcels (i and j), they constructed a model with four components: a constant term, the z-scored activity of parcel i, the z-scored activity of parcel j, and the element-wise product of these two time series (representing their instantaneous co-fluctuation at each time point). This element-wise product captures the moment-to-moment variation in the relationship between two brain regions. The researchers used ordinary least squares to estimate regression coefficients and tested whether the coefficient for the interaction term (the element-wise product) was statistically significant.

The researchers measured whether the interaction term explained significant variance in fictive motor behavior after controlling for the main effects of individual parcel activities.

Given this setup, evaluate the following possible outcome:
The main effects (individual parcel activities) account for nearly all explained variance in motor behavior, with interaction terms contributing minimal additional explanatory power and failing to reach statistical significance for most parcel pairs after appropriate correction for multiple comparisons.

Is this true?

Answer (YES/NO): NO